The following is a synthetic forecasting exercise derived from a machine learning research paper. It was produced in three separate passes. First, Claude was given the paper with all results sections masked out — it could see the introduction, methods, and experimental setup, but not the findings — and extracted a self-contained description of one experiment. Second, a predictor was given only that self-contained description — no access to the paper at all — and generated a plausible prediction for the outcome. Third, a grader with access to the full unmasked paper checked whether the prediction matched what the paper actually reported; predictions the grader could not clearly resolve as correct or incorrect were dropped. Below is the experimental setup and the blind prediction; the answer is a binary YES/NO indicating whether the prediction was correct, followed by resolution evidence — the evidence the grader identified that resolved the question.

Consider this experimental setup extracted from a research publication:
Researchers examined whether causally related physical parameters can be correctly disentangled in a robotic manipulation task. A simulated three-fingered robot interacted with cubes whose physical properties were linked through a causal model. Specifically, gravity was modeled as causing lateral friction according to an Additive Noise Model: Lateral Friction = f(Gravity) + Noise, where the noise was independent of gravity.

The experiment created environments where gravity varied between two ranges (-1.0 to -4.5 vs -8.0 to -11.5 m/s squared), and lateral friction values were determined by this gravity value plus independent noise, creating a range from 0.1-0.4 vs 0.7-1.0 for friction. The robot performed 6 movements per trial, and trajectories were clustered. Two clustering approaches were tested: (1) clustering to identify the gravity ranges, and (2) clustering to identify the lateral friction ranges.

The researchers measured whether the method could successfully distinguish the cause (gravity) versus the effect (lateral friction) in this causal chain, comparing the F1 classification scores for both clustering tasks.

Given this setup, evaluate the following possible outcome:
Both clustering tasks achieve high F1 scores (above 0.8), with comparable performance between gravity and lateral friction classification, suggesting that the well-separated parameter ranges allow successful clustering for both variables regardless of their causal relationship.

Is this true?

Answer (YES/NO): YES